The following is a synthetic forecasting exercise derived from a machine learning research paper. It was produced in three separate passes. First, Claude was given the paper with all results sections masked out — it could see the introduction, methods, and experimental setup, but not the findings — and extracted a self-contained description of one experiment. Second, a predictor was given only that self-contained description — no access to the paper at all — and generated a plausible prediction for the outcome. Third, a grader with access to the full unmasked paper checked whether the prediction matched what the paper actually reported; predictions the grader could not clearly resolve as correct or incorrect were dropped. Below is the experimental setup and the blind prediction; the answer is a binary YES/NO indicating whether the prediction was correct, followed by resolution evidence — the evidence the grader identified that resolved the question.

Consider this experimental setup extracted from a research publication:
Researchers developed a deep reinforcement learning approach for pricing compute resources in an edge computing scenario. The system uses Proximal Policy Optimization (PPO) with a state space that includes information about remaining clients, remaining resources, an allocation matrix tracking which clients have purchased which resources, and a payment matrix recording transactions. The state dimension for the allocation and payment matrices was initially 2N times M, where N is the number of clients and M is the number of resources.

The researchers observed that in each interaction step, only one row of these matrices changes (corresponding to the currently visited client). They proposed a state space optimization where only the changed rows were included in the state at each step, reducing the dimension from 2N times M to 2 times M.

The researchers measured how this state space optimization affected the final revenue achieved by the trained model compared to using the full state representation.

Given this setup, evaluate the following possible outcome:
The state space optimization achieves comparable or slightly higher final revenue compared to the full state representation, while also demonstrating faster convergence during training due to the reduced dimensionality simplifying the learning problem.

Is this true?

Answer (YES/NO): NO